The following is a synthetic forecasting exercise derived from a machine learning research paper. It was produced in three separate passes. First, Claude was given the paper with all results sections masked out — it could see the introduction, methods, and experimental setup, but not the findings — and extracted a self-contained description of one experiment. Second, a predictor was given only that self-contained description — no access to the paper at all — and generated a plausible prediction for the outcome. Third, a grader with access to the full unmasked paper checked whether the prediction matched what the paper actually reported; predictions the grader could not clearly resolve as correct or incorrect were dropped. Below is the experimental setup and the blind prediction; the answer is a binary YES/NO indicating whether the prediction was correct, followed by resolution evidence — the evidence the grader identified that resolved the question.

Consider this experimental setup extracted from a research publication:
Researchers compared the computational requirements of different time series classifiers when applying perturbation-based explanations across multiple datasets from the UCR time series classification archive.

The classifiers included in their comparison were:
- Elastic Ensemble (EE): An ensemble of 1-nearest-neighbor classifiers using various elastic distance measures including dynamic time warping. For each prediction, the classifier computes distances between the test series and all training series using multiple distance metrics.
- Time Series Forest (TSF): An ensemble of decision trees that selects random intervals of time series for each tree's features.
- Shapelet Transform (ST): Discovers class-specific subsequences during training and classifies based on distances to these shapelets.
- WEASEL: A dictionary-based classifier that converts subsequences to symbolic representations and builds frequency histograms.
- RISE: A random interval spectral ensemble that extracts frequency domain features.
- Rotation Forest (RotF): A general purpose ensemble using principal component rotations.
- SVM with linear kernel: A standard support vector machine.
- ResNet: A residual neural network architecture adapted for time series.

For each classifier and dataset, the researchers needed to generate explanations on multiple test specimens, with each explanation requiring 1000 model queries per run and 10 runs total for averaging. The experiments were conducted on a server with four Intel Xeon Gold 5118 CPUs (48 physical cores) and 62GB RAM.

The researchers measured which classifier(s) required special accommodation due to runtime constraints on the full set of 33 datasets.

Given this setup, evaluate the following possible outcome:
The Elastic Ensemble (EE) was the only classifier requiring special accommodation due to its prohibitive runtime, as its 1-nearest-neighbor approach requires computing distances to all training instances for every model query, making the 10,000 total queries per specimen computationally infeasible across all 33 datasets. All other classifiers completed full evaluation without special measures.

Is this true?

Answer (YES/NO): YES